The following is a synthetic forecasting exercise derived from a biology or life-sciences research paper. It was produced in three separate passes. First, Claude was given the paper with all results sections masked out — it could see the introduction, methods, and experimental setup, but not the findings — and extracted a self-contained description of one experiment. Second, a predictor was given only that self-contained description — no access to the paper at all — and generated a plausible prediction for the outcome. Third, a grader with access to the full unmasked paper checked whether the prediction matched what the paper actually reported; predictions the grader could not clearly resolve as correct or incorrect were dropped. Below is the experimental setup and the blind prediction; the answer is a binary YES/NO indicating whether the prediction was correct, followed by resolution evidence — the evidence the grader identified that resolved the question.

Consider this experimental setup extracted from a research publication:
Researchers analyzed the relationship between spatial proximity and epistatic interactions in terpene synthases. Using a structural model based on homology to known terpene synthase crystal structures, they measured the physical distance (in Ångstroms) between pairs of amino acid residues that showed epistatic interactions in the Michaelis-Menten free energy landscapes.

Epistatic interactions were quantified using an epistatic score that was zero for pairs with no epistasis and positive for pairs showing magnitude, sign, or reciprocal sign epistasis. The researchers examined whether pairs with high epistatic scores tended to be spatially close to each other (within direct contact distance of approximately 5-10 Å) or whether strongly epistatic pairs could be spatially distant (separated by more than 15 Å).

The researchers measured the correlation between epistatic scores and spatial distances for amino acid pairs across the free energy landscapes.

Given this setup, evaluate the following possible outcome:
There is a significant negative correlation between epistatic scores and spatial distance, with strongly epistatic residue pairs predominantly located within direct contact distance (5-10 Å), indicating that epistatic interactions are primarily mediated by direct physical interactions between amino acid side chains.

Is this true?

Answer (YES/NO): NO